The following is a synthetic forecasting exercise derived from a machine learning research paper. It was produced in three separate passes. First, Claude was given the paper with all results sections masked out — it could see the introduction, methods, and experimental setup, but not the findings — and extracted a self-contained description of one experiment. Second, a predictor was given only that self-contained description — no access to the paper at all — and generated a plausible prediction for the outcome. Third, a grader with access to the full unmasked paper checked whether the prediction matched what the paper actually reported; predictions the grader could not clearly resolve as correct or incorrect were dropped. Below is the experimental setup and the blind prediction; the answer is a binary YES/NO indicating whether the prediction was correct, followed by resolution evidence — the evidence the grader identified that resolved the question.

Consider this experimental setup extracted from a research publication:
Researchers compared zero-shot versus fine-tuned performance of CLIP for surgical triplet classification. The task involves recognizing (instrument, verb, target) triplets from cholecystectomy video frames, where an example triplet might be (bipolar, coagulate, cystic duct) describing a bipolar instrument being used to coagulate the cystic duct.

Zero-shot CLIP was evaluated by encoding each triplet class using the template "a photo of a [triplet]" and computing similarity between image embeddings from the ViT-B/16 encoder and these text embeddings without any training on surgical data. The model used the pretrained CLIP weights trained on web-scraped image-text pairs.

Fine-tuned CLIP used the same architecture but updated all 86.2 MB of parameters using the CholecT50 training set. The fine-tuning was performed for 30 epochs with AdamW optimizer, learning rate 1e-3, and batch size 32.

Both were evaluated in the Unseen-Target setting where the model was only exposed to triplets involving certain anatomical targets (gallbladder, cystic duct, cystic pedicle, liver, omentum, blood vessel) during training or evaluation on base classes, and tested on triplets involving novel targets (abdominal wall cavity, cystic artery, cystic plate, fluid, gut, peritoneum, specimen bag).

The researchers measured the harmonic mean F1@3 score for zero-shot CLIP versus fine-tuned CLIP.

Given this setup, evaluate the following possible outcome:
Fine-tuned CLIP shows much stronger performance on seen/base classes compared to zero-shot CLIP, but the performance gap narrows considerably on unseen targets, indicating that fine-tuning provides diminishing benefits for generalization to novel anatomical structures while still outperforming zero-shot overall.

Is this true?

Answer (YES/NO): YES